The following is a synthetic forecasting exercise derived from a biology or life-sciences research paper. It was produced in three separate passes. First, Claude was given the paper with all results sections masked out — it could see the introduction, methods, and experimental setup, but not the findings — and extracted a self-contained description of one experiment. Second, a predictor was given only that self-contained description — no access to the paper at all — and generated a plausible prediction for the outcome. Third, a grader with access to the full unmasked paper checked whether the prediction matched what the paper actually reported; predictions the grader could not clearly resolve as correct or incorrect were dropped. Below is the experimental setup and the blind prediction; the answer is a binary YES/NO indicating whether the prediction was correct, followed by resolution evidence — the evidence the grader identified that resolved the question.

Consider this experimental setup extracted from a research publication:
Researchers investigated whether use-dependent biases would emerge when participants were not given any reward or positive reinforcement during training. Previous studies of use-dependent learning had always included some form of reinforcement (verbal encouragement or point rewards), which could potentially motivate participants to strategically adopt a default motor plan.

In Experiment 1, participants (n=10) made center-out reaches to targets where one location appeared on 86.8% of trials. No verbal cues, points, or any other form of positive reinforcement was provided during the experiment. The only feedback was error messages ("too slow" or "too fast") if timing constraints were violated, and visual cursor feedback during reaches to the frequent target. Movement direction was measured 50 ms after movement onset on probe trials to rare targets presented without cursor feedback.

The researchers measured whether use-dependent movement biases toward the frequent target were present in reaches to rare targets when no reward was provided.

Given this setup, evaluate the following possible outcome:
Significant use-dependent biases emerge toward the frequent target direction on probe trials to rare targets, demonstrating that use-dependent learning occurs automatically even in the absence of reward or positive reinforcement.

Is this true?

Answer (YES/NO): YES